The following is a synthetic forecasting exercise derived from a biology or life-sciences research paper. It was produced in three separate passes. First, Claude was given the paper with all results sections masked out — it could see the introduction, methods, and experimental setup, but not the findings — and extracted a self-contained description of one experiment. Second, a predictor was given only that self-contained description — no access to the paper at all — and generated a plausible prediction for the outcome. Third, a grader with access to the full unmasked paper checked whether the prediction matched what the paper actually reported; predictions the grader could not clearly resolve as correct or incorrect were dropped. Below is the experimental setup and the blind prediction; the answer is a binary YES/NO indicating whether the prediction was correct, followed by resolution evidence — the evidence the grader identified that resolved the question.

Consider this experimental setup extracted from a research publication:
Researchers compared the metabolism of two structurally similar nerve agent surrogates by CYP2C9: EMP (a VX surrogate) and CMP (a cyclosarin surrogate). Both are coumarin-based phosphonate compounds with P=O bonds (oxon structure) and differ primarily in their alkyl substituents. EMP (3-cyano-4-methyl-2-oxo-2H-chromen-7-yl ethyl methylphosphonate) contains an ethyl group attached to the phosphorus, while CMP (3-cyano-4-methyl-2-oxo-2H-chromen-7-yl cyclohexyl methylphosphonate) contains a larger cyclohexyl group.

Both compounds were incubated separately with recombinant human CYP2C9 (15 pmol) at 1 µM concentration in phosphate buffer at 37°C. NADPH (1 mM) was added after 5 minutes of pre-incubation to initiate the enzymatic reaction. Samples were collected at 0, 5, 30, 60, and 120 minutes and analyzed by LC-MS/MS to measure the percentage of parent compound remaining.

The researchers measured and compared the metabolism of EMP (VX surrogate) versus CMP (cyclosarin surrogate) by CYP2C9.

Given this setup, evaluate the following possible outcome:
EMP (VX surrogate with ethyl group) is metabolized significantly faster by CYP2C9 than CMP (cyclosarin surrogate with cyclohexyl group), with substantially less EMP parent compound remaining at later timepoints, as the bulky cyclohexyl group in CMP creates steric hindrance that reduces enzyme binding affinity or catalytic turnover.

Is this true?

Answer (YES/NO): NO